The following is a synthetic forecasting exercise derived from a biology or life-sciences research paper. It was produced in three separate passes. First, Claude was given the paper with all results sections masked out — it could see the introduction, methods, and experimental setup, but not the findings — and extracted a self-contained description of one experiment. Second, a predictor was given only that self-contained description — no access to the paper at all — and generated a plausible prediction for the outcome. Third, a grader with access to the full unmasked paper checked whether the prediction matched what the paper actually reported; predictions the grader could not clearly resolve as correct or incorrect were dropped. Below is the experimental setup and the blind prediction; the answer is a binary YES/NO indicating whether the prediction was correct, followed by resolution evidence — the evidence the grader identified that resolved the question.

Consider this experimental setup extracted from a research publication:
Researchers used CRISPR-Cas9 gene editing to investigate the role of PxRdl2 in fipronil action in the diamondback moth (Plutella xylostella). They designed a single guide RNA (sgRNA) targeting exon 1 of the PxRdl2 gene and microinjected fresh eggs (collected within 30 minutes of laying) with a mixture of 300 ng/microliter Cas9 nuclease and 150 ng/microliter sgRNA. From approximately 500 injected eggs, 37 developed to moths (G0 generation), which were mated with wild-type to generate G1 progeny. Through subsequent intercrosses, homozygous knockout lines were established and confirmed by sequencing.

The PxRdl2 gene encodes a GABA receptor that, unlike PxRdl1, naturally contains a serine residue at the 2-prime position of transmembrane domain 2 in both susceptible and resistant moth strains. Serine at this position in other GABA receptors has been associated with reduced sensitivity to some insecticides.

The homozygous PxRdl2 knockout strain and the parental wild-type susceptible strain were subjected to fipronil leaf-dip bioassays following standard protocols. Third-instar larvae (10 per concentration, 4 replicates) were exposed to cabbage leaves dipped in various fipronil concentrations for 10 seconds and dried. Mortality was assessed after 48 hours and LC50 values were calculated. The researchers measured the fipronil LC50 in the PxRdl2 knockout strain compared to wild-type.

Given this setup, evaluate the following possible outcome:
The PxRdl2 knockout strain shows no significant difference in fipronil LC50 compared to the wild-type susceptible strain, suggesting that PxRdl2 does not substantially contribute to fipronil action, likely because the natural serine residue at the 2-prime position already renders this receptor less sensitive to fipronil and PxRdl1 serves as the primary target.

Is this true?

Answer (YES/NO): NO